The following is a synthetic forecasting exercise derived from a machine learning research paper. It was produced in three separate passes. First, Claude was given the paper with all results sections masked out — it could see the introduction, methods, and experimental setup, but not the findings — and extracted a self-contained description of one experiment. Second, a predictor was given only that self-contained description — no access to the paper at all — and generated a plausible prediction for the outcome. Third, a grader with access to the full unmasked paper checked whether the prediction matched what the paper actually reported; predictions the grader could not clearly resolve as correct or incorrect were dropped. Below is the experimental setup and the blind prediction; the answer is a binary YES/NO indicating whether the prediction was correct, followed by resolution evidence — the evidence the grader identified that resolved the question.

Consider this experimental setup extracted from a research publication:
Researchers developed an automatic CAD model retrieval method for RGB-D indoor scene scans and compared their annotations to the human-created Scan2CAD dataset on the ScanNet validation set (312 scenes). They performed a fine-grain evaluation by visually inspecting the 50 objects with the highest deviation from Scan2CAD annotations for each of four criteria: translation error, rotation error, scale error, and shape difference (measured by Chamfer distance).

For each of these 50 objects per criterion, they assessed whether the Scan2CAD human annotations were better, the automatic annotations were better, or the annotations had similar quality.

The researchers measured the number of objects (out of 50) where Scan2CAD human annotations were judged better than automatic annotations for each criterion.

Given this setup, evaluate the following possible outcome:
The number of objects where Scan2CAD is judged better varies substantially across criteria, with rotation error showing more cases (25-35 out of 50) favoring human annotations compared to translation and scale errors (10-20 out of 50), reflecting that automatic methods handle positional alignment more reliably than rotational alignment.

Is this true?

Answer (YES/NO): NO